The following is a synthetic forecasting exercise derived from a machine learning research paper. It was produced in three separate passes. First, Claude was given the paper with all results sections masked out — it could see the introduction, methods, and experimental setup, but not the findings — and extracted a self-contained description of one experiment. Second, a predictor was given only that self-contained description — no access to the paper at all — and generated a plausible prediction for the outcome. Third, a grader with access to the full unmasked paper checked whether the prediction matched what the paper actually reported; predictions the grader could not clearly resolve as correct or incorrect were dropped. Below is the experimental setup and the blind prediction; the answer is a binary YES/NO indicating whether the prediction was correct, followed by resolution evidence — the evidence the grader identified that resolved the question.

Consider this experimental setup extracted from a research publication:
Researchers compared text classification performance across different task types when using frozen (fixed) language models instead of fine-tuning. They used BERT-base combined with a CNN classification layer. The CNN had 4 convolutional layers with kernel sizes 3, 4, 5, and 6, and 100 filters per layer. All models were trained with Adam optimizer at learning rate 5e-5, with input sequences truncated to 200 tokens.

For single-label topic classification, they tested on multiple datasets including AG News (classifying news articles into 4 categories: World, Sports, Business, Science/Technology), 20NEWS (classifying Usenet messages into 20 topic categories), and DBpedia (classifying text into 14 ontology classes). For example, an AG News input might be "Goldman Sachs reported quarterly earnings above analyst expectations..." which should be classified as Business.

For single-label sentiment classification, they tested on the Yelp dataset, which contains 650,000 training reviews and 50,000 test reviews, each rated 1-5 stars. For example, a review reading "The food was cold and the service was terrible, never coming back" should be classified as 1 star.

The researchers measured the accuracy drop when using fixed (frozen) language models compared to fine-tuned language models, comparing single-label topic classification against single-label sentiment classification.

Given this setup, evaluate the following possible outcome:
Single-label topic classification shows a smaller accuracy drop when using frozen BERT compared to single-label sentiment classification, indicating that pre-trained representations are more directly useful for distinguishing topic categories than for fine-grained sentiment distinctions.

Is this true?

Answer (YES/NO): YES